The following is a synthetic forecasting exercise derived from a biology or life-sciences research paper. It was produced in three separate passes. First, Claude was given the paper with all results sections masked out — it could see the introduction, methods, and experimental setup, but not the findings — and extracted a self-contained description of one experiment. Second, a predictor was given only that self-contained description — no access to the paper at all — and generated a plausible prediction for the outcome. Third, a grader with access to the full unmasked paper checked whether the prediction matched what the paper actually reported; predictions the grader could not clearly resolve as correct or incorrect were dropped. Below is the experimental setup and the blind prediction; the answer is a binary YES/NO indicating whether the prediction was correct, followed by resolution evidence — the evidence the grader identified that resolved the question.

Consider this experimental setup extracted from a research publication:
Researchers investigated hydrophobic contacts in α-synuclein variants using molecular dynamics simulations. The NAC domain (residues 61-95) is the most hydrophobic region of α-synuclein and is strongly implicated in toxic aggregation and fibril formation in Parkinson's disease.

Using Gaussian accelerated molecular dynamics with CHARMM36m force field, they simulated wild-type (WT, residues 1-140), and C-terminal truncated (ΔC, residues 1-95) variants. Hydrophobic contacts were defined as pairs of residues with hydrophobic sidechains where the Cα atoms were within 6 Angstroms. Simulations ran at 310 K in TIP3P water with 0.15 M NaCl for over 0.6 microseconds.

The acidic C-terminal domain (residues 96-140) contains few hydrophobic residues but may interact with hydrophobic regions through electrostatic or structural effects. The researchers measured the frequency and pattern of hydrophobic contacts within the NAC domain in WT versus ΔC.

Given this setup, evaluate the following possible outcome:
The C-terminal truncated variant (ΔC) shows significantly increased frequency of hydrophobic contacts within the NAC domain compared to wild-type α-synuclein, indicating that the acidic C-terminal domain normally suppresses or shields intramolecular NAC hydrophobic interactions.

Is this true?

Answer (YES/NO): NO